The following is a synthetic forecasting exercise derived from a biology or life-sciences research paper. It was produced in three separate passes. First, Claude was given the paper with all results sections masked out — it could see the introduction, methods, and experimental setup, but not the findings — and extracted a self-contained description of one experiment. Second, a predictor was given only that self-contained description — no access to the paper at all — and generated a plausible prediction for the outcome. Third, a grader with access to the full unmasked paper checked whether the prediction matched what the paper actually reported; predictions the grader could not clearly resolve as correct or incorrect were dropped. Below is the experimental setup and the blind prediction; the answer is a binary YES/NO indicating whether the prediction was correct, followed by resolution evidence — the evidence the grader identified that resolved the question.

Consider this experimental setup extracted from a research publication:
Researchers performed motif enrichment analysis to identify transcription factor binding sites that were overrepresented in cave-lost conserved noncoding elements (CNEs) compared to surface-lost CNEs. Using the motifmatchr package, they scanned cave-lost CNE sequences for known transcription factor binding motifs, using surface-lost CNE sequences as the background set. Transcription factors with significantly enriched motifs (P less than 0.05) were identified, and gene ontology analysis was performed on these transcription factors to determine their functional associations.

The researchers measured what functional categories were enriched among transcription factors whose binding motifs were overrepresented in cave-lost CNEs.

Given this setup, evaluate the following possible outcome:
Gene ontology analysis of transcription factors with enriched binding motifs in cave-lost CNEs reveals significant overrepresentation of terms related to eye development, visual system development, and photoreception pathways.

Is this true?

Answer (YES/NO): YES